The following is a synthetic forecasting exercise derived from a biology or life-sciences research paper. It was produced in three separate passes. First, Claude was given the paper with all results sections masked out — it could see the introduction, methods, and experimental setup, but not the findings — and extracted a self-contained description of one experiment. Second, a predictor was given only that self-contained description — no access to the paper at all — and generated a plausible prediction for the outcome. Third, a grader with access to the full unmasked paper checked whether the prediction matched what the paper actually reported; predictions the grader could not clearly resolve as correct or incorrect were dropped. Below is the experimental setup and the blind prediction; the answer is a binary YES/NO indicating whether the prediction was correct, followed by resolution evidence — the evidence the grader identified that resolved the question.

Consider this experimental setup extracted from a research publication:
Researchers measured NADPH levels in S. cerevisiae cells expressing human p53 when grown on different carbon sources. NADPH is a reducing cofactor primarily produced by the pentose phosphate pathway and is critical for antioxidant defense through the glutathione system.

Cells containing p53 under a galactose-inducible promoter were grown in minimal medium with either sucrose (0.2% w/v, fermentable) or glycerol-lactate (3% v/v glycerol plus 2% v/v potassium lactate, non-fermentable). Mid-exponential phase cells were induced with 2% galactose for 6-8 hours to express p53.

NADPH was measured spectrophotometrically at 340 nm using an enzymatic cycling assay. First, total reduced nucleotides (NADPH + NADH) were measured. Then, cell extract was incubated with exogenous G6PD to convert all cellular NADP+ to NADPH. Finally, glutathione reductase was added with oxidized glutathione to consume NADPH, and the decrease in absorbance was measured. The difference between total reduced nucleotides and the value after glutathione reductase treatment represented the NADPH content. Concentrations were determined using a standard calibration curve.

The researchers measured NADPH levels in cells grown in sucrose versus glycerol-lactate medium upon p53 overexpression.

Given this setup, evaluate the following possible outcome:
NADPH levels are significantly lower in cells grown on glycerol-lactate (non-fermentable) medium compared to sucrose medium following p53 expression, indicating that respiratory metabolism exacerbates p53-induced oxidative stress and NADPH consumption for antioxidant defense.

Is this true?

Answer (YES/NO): YES